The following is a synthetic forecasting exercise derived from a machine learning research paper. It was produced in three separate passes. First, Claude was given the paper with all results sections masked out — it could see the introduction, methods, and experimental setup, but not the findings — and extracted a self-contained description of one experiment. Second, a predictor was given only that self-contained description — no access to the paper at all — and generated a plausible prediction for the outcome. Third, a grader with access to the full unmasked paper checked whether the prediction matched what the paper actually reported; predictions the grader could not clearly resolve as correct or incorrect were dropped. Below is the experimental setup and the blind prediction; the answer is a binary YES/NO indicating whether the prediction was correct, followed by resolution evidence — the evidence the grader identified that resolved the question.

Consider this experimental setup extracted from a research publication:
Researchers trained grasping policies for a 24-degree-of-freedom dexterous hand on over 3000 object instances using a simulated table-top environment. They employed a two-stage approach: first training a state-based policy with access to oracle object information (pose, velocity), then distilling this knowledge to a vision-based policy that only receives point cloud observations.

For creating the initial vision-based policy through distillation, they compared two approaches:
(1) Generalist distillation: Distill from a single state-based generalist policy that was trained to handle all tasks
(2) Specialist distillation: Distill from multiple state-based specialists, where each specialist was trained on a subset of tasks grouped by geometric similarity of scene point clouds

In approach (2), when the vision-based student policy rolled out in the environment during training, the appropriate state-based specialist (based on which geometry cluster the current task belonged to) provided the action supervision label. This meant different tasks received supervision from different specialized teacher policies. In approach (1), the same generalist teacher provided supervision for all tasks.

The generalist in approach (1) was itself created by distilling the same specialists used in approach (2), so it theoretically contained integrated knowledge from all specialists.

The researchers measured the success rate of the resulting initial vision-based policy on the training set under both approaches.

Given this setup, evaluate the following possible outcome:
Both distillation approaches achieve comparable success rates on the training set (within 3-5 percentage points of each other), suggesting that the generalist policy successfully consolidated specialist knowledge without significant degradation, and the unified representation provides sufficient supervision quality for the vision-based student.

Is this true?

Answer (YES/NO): YES